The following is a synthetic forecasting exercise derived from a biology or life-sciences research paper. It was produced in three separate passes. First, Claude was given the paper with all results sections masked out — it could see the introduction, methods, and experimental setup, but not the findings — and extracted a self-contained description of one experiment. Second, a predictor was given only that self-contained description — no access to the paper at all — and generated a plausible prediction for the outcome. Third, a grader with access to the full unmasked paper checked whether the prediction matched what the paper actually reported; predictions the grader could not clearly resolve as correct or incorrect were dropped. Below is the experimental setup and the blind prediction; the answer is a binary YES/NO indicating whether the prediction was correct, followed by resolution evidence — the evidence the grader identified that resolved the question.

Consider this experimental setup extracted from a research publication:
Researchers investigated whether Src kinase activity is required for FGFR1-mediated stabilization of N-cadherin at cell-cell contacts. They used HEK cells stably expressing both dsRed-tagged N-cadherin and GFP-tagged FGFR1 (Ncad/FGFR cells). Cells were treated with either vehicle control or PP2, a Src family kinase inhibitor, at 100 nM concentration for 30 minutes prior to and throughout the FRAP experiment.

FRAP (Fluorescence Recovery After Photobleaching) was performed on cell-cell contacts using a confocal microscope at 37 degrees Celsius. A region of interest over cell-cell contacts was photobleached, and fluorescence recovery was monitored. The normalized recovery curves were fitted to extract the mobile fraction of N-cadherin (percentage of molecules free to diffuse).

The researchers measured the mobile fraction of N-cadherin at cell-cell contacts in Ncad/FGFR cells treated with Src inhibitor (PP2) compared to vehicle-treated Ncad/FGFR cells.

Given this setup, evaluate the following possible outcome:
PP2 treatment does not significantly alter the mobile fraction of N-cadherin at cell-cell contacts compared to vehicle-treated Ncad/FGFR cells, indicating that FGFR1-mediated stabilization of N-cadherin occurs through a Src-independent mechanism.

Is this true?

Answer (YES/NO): NO